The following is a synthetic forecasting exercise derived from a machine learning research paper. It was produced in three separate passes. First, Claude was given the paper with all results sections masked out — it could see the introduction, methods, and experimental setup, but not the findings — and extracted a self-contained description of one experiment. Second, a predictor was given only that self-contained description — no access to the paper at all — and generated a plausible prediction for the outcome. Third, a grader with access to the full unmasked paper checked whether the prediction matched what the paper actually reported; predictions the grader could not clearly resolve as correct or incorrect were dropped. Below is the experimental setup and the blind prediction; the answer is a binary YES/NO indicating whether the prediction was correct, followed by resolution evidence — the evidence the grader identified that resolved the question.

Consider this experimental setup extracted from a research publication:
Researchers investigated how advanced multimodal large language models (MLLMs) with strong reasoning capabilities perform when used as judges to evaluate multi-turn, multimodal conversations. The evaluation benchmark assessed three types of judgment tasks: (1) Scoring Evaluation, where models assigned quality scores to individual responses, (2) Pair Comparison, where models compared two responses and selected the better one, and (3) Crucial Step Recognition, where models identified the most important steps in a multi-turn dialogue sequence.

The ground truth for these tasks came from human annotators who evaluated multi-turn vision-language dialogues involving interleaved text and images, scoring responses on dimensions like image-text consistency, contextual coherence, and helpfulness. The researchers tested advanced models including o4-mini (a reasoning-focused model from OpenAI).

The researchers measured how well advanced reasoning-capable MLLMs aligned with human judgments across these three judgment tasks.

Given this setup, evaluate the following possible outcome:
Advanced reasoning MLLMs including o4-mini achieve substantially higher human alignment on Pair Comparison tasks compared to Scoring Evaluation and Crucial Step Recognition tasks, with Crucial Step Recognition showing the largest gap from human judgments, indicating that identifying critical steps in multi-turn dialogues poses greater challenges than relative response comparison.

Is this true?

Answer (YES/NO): NO